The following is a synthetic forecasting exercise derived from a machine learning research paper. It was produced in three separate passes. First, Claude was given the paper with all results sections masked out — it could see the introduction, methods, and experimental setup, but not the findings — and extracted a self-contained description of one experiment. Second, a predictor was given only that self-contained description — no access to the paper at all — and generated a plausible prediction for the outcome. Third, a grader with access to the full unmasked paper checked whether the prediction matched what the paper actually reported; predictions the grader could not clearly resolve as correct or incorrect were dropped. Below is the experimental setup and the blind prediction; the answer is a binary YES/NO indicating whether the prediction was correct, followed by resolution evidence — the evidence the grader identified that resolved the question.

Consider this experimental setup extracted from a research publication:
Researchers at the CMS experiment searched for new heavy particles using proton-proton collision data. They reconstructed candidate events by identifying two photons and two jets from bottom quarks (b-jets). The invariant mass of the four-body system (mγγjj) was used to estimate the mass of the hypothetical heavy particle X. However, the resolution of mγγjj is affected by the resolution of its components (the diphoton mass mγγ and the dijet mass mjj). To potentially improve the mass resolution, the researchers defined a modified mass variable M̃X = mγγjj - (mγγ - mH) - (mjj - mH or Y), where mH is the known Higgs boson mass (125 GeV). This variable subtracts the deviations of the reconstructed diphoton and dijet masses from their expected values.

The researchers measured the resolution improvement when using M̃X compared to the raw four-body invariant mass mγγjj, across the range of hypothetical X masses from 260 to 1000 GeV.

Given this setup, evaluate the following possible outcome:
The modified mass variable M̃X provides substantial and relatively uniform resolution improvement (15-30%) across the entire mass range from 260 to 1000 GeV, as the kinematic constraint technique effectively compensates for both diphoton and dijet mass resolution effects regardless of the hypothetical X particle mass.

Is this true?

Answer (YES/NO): NO